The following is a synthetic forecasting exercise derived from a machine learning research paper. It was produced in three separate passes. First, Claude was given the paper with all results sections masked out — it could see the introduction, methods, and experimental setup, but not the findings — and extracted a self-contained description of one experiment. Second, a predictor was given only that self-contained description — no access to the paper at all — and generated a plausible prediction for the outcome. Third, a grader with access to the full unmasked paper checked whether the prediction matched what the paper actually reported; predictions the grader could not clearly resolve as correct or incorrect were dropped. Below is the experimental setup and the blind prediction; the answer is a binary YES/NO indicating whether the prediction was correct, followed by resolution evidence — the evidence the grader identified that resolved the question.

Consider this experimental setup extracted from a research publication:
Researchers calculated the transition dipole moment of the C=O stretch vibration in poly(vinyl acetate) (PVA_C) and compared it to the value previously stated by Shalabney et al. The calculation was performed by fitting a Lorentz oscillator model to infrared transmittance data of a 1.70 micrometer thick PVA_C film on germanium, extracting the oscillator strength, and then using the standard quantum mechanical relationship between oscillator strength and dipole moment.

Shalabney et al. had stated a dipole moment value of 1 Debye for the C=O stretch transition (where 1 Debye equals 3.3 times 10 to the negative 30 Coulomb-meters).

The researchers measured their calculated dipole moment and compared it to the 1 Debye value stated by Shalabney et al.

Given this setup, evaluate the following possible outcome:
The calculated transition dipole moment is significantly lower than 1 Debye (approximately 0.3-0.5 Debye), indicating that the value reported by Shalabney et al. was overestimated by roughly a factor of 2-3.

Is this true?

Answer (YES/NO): YES